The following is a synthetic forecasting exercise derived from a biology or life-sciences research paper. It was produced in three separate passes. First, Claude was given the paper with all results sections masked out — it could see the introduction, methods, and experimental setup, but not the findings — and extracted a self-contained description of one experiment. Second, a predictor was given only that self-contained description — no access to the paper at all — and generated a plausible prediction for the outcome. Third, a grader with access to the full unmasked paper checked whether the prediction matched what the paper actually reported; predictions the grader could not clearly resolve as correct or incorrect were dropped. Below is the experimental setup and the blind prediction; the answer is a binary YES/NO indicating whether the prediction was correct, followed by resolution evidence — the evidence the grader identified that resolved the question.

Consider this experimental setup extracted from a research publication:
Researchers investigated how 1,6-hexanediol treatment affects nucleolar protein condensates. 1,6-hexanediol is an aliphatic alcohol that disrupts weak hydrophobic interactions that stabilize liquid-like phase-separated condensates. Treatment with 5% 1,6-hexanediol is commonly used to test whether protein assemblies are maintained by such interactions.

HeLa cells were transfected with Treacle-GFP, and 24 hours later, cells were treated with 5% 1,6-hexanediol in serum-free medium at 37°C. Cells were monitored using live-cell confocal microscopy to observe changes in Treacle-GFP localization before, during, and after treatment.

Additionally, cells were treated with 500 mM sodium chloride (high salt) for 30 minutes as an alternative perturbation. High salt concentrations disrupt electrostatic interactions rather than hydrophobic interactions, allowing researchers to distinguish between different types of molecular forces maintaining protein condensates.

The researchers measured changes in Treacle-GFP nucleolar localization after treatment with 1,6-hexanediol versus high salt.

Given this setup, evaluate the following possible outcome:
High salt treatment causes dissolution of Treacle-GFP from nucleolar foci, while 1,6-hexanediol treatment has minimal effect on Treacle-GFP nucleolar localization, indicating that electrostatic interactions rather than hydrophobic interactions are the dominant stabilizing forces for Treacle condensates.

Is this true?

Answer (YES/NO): NO